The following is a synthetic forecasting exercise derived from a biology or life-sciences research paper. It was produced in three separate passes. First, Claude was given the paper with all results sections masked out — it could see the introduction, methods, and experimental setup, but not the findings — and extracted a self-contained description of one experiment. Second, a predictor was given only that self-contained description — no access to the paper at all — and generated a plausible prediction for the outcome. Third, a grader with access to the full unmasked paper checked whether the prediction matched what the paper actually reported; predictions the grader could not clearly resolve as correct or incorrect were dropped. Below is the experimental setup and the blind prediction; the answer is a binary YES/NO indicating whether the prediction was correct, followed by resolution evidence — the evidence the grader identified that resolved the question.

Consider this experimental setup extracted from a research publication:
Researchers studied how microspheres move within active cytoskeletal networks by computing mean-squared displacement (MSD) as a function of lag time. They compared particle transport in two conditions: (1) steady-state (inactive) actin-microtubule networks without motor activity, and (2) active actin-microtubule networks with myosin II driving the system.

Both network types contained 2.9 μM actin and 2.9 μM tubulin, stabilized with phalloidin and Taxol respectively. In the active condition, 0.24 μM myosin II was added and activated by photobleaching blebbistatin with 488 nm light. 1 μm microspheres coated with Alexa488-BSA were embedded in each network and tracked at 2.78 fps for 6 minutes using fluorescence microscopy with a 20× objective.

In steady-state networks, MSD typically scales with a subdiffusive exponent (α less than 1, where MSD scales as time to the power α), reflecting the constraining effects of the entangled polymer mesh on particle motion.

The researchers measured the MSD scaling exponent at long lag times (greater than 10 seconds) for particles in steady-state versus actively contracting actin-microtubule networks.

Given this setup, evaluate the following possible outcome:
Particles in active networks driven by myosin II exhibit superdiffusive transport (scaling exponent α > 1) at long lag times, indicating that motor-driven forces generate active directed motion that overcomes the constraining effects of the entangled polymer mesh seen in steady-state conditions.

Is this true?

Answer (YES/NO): YES